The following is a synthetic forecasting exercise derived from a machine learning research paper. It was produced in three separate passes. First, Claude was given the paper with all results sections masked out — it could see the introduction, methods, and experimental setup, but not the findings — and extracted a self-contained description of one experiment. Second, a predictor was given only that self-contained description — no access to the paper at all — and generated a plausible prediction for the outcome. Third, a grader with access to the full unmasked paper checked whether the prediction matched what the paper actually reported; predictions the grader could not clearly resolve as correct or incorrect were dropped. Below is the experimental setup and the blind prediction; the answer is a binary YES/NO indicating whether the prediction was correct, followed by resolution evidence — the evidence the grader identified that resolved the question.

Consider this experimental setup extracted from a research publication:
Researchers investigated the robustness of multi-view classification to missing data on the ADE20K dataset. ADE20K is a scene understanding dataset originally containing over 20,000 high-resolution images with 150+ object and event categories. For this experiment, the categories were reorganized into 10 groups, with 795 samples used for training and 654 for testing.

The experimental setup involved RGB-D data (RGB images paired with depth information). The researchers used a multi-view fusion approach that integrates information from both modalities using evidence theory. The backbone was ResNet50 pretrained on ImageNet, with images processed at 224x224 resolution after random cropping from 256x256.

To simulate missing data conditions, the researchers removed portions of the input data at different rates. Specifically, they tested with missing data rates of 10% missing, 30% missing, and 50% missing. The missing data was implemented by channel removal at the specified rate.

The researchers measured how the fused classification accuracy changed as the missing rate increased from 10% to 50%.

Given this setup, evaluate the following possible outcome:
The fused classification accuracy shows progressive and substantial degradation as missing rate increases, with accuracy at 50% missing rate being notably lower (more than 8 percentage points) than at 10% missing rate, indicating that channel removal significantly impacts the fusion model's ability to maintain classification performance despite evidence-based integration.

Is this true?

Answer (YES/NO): NO